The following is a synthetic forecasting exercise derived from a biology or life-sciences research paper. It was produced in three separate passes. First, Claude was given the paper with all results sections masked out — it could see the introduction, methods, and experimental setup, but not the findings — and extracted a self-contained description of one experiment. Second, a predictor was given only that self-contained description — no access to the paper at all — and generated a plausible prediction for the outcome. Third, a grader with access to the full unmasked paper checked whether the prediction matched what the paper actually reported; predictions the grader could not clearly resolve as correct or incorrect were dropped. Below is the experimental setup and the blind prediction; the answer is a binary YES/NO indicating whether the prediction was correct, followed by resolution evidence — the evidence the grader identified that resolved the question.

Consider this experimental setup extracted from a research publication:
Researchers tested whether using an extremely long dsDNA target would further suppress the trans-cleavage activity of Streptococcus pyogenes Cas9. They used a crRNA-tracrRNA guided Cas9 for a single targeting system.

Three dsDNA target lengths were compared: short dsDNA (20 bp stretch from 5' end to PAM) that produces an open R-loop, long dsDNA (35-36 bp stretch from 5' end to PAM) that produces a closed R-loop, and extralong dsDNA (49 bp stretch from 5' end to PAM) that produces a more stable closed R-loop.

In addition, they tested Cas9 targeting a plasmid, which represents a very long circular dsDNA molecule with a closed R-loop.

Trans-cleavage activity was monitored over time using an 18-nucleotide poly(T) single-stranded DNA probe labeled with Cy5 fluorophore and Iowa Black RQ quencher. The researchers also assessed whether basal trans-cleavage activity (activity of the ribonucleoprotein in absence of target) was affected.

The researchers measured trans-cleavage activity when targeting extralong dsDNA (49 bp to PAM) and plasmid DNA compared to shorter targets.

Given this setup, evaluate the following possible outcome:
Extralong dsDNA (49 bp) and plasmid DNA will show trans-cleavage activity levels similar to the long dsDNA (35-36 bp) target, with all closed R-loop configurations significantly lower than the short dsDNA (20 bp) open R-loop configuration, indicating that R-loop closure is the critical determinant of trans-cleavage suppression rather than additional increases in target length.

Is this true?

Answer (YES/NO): NO